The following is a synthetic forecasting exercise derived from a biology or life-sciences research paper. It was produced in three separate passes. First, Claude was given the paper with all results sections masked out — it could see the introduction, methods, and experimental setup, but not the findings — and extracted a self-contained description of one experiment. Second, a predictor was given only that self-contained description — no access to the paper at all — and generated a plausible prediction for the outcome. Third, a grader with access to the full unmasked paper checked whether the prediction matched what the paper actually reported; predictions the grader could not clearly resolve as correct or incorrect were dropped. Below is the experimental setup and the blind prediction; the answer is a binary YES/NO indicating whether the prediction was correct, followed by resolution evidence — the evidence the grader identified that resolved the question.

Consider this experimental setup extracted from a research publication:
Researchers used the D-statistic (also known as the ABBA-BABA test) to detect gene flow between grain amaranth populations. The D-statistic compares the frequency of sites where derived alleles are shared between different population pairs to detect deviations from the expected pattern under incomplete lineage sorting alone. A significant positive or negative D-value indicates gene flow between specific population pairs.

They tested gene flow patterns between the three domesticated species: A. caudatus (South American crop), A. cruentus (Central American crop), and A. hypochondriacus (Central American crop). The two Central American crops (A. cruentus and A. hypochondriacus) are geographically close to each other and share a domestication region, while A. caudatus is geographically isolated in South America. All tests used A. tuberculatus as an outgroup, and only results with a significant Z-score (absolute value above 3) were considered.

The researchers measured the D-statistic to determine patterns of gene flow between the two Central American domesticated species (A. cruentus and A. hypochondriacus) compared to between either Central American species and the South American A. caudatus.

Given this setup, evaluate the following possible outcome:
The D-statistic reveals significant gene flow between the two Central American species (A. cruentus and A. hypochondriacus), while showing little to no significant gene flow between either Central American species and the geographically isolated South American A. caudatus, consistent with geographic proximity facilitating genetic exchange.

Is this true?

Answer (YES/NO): NO